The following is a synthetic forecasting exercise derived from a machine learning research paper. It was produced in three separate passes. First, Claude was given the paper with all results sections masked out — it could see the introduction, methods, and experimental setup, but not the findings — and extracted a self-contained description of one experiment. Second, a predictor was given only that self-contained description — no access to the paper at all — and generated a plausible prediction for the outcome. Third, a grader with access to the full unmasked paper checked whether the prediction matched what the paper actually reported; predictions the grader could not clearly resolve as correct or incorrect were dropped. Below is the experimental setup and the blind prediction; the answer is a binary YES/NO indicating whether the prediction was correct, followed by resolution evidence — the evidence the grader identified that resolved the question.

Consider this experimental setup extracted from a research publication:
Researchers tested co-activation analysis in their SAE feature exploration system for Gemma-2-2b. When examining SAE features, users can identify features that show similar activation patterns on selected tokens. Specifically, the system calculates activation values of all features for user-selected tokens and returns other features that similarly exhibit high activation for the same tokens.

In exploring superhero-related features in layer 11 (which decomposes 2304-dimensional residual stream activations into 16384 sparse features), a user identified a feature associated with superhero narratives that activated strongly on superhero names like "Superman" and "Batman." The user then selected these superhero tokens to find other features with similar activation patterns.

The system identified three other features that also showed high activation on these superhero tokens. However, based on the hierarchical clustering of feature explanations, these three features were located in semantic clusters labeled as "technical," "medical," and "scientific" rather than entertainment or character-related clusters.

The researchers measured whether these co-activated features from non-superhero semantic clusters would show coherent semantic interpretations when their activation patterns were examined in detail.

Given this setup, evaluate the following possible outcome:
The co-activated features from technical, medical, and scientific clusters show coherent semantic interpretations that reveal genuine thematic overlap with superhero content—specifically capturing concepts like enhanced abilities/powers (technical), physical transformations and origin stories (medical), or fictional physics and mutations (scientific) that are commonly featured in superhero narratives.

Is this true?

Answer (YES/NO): NO